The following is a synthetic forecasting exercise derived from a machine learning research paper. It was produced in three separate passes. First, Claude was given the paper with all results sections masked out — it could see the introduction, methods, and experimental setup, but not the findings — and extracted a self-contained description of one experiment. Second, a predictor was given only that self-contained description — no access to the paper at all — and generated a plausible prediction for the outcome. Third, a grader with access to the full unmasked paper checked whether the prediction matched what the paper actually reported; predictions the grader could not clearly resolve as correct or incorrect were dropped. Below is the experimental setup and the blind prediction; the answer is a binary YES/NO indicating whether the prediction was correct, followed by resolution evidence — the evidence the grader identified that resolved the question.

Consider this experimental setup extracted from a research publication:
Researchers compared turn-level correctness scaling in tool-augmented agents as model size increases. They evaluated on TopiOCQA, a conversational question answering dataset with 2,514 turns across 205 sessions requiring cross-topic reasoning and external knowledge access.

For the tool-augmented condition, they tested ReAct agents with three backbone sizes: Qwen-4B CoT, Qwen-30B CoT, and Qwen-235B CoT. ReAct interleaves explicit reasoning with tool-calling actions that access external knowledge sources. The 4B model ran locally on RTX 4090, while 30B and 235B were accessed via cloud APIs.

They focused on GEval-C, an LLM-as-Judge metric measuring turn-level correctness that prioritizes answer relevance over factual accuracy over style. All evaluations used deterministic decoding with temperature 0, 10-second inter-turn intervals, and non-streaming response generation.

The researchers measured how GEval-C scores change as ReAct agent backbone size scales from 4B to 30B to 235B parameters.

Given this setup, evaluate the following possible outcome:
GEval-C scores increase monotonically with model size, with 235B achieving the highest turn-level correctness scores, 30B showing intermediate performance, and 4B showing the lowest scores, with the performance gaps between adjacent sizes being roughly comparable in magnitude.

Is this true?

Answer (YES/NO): NO